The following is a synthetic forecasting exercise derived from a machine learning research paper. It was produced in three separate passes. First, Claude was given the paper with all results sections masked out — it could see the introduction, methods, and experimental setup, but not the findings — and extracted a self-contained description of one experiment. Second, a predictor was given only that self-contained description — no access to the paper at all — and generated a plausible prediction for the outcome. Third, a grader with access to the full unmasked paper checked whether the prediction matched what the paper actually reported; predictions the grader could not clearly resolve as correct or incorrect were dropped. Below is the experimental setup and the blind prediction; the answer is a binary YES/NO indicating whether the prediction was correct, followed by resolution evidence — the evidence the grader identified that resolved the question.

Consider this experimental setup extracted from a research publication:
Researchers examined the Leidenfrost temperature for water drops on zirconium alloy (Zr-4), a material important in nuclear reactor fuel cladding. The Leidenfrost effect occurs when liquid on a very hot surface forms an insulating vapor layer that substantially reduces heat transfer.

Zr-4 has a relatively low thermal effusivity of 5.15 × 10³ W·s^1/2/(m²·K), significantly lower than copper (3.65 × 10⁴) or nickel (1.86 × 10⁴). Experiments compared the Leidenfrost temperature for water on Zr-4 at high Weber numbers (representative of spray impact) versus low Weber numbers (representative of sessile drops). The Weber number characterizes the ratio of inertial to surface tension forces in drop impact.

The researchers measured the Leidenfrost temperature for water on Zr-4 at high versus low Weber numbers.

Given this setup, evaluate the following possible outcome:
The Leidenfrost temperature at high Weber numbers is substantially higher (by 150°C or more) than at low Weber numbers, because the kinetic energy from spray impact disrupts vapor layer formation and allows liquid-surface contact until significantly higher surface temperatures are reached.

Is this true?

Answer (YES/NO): NO